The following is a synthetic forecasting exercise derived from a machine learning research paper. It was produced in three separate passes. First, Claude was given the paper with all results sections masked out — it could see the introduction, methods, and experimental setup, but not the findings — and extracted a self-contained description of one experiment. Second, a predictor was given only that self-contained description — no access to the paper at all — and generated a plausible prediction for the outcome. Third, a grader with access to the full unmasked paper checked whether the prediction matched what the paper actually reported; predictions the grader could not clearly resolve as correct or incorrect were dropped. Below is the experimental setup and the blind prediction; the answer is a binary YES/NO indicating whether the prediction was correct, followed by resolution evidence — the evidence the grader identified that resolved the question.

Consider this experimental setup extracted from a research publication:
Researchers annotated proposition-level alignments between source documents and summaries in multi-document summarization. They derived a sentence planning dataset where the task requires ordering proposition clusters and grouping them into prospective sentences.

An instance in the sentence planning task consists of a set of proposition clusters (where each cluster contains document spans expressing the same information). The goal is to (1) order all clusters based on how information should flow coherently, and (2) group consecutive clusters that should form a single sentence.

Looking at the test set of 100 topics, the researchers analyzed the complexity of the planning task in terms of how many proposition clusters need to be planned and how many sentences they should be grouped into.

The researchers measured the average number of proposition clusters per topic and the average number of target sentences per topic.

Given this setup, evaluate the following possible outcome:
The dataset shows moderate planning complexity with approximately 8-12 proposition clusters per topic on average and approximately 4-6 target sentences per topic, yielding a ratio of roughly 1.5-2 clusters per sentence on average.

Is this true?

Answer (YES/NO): NO